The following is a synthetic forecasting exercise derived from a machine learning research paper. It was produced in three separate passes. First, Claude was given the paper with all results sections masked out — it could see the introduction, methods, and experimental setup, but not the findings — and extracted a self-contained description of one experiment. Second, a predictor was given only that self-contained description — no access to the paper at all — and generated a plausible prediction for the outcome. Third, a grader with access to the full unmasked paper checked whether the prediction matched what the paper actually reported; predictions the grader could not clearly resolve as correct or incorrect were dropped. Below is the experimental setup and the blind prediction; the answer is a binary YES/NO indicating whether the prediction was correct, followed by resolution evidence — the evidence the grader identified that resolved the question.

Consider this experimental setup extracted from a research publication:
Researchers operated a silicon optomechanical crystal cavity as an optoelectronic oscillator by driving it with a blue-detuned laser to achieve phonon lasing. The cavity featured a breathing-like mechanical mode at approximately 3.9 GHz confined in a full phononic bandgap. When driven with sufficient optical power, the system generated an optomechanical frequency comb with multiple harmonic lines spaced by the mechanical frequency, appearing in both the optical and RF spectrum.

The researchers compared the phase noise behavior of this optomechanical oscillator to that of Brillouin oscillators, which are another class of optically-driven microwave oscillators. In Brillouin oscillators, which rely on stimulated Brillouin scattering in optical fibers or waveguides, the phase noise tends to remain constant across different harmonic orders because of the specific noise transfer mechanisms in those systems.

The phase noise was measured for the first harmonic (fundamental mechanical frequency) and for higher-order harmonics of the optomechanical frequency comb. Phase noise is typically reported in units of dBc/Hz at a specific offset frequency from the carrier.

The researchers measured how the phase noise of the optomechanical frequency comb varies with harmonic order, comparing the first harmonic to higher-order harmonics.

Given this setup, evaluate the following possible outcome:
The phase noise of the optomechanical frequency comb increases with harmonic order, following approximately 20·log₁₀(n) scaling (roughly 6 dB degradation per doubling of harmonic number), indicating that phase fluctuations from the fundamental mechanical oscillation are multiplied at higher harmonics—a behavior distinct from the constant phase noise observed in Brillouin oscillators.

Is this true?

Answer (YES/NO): YES